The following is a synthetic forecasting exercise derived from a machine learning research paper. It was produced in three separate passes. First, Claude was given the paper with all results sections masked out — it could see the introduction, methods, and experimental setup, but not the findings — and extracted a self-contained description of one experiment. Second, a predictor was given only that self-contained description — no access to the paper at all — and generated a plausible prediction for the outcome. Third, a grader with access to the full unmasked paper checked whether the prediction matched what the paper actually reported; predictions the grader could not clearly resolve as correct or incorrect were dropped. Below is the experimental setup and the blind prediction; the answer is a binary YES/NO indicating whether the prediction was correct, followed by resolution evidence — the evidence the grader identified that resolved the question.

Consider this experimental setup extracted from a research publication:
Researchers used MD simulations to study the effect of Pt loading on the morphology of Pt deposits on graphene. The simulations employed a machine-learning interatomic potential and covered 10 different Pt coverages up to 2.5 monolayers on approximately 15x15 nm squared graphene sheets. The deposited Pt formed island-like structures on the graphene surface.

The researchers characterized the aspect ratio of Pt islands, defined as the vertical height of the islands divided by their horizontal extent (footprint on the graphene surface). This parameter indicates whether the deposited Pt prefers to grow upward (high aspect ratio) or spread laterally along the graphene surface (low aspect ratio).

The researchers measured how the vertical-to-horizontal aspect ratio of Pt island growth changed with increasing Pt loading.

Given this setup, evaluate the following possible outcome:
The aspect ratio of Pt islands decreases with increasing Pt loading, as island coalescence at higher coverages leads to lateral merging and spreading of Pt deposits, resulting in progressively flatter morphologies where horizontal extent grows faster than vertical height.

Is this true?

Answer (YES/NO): NO